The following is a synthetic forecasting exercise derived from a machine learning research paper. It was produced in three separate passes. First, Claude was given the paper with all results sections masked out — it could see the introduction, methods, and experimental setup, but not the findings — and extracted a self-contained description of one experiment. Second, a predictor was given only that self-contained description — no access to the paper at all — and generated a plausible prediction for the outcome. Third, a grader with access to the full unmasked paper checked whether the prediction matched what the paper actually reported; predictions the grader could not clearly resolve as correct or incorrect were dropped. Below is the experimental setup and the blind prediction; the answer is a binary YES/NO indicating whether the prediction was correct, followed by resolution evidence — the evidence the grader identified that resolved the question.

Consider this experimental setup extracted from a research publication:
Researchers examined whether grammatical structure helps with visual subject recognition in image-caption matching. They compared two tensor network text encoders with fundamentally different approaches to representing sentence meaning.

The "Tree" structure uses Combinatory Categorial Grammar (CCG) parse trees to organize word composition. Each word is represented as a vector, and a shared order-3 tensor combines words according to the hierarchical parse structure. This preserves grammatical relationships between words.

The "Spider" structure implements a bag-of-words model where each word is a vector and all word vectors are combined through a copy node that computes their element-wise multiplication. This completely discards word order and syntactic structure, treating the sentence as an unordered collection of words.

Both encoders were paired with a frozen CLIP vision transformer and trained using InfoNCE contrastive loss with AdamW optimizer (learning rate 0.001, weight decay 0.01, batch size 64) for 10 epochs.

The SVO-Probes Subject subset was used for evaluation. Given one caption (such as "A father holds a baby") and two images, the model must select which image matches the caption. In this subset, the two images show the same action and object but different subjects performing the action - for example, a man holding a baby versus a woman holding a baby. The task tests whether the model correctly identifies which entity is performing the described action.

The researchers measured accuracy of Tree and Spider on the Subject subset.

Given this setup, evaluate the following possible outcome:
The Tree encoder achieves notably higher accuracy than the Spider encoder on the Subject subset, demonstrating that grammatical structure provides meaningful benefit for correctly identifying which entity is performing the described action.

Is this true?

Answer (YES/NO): YES